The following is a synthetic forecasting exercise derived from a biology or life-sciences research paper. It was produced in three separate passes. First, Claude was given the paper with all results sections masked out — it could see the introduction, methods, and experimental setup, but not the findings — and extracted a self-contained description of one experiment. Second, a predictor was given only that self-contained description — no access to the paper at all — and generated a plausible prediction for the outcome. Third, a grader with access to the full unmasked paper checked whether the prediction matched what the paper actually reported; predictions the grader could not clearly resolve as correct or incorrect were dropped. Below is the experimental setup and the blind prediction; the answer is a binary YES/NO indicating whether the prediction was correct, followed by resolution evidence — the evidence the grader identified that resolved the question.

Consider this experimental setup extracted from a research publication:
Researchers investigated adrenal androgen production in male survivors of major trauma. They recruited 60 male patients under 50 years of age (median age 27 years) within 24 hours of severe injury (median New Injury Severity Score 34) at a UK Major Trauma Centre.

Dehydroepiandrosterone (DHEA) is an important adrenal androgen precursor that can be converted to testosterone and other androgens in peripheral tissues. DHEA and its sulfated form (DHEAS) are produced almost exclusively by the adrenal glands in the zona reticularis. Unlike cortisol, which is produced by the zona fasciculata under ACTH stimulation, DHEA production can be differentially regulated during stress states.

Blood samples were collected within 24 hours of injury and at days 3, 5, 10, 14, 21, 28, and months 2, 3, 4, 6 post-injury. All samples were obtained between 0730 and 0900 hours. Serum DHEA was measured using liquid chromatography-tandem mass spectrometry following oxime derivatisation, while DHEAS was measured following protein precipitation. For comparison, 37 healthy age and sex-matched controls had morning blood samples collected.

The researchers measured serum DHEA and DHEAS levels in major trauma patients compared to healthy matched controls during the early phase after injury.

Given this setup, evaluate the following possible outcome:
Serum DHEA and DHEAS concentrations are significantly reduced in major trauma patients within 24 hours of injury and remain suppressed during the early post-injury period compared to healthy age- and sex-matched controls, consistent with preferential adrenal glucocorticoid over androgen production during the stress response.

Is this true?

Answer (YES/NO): YES